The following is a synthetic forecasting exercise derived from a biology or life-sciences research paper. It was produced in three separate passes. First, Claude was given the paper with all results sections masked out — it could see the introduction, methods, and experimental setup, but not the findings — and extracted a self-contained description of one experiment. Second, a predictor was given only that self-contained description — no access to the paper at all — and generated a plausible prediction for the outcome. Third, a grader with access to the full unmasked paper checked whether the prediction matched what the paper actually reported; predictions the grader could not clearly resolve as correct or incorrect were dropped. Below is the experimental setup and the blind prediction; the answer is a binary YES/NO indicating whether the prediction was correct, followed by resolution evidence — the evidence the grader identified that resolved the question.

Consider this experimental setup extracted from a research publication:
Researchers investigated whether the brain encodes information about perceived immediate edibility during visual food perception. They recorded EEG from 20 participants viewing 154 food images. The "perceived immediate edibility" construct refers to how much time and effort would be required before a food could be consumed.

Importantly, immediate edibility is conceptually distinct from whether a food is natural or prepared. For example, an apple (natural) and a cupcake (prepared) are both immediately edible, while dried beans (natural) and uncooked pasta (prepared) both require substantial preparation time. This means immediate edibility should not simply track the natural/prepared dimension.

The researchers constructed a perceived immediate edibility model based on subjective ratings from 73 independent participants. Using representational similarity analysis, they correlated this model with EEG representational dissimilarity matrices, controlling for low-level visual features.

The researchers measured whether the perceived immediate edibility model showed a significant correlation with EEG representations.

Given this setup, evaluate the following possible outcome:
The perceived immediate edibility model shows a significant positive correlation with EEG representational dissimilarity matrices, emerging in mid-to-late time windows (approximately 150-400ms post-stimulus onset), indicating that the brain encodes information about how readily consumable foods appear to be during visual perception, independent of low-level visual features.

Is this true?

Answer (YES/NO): NO